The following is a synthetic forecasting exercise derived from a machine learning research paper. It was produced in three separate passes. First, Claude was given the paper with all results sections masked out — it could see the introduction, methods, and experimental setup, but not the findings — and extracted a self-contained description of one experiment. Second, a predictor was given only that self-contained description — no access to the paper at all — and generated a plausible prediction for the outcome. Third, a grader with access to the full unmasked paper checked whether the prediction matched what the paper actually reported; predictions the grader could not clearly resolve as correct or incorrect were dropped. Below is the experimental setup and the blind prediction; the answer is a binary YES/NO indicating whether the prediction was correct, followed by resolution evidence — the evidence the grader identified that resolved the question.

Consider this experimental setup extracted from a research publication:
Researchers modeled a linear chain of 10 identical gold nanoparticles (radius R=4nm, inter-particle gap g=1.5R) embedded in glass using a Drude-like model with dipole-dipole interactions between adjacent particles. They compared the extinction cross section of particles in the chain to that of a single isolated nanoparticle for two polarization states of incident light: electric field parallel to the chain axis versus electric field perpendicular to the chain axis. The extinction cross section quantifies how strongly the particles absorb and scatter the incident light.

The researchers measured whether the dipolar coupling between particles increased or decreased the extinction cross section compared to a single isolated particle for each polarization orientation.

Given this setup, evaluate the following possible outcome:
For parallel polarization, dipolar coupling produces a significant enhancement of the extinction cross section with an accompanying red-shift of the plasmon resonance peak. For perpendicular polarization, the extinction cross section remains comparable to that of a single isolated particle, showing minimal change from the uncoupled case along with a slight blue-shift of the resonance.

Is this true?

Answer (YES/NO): NO